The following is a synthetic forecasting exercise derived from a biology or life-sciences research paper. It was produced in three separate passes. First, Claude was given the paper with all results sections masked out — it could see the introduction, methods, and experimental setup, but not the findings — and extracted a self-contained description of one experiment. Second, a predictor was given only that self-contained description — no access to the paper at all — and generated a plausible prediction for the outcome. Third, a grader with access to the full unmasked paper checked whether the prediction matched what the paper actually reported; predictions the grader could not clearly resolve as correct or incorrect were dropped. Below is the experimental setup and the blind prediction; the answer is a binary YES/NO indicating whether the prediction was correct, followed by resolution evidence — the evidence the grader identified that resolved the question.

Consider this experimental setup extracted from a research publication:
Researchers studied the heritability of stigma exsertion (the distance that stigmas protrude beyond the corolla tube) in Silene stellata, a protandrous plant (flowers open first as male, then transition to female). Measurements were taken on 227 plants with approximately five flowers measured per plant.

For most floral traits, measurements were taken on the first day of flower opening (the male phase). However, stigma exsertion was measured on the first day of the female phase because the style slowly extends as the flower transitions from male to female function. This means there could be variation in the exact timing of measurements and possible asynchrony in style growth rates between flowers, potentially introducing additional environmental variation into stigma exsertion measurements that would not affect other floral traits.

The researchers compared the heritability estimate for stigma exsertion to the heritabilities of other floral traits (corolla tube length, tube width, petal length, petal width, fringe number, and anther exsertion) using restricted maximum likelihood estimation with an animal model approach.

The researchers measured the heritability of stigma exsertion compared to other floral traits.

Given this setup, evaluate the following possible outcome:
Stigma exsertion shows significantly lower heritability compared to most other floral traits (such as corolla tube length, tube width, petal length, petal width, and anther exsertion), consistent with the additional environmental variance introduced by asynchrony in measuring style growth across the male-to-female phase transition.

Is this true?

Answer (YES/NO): YES